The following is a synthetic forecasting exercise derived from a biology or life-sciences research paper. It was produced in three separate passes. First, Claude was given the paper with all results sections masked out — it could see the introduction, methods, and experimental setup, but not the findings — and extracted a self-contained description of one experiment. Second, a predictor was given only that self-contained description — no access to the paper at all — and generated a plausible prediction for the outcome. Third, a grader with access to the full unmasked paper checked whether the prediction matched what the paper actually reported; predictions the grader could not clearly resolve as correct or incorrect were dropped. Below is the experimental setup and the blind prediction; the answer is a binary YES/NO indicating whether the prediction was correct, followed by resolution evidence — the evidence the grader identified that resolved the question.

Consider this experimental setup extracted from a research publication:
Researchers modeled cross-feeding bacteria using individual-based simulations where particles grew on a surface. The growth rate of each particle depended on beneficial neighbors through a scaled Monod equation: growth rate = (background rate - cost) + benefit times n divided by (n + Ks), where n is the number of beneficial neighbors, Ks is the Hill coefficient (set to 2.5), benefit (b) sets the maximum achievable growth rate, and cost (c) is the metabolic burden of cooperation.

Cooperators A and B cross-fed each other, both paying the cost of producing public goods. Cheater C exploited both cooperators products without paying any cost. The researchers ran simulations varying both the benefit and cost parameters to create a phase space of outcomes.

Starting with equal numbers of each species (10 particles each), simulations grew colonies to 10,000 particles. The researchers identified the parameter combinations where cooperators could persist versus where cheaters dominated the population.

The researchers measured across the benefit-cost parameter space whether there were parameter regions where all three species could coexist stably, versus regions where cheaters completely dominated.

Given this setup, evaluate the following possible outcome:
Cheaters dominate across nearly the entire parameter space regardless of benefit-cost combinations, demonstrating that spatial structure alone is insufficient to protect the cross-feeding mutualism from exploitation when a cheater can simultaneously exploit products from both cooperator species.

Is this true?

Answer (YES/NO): NO